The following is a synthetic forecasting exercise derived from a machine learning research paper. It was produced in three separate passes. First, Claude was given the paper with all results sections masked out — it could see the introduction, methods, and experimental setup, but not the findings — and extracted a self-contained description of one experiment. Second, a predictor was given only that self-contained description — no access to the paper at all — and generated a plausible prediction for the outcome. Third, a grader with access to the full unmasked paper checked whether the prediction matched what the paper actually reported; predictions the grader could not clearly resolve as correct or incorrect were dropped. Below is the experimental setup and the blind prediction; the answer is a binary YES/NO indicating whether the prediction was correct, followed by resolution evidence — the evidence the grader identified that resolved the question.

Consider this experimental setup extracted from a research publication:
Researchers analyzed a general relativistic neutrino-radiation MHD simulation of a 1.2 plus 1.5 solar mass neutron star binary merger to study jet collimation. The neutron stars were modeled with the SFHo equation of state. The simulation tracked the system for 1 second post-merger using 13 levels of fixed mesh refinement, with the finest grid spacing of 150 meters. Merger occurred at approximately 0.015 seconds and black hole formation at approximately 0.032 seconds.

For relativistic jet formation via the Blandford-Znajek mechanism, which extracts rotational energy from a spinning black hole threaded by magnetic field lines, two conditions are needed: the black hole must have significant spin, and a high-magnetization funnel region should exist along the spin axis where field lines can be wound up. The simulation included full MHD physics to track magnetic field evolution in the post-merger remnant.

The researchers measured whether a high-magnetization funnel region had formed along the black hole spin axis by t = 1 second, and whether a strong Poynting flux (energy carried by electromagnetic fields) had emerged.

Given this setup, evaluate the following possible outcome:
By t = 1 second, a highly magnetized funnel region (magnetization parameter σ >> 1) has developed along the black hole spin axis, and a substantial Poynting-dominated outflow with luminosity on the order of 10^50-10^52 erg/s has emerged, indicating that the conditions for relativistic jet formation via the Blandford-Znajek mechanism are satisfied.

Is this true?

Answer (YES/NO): NO